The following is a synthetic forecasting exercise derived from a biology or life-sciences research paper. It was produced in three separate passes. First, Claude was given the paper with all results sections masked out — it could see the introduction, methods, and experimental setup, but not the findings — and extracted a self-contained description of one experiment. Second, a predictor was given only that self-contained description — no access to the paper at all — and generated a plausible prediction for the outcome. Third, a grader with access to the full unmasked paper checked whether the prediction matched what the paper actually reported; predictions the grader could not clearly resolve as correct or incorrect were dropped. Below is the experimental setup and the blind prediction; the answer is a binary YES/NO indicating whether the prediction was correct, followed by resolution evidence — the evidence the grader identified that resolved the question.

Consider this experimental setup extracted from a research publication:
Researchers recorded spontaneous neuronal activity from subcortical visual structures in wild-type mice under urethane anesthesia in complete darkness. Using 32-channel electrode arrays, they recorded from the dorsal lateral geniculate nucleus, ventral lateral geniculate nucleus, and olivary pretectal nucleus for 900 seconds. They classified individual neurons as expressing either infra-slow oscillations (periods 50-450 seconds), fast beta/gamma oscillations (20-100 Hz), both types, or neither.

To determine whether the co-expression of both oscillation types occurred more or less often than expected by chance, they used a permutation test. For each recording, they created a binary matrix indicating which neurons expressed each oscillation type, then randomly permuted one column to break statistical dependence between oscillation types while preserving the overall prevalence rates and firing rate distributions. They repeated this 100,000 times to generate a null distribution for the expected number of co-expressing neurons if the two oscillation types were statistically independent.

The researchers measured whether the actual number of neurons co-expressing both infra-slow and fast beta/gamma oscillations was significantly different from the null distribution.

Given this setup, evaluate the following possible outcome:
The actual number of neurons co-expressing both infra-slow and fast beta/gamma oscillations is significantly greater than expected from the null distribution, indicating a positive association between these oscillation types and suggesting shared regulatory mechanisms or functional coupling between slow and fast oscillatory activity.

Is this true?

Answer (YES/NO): YES